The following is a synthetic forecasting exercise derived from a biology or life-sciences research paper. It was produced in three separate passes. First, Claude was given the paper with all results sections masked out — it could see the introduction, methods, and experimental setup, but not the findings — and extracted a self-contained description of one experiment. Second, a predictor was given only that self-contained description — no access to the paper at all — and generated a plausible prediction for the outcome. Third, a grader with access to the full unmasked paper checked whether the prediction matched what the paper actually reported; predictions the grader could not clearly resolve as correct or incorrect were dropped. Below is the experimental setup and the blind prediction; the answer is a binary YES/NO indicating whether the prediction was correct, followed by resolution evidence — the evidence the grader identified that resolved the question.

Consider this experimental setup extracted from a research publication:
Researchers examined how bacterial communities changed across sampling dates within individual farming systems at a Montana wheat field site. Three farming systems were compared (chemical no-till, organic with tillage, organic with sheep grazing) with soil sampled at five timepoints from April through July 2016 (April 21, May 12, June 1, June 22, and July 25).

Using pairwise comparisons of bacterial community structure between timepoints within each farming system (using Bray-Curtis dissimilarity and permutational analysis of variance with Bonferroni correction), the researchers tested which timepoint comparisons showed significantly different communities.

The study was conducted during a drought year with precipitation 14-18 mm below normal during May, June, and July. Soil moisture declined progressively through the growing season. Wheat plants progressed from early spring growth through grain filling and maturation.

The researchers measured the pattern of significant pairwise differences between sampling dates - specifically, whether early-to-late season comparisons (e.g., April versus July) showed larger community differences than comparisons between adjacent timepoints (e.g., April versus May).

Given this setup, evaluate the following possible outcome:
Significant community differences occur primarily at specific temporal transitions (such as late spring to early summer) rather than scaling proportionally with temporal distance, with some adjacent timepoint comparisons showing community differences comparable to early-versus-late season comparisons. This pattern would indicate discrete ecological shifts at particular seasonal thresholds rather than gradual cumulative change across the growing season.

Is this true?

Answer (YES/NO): YES